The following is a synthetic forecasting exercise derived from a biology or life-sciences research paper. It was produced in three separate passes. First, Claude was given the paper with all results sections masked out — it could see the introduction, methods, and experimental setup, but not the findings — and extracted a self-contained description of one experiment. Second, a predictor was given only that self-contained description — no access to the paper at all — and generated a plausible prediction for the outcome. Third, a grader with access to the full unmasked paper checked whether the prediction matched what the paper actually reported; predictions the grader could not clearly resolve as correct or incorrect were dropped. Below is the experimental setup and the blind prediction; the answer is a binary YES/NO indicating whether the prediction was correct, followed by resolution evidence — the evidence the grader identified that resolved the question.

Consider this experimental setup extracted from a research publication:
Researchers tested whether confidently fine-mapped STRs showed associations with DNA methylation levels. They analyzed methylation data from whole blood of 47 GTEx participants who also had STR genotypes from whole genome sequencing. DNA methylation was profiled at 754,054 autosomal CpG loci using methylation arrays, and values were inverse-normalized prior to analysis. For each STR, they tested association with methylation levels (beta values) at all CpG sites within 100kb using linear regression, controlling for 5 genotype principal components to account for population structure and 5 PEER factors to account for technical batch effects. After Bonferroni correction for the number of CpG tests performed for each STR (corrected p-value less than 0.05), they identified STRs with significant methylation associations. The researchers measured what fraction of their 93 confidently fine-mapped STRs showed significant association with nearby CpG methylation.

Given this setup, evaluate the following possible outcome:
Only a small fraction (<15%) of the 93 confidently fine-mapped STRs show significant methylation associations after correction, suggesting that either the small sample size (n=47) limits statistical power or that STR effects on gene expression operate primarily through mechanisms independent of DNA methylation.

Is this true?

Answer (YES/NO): YES